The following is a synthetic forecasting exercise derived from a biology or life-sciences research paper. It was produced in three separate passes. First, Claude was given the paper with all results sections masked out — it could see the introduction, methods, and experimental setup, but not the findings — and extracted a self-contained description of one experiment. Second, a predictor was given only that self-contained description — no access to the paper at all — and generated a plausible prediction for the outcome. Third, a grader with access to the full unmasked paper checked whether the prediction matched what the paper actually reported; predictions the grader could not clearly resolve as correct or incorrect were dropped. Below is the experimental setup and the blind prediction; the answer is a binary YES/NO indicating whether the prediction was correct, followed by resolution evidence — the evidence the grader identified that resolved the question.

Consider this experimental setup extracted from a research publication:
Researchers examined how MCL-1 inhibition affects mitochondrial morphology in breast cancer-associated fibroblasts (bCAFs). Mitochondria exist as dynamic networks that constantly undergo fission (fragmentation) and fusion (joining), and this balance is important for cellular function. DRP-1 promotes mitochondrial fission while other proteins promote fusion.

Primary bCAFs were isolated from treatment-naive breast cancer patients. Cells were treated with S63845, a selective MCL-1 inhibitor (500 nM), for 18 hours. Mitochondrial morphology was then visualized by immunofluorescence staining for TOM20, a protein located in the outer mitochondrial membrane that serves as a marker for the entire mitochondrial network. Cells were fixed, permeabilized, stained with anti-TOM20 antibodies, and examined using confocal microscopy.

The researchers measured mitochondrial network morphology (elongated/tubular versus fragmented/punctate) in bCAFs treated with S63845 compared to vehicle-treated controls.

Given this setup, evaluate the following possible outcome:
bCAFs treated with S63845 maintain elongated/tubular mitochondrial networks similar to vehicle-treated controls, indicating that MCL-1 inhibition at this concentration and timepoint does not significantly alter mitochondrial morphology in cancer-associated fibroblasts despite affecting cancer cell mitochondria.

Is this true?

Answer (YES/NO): NO